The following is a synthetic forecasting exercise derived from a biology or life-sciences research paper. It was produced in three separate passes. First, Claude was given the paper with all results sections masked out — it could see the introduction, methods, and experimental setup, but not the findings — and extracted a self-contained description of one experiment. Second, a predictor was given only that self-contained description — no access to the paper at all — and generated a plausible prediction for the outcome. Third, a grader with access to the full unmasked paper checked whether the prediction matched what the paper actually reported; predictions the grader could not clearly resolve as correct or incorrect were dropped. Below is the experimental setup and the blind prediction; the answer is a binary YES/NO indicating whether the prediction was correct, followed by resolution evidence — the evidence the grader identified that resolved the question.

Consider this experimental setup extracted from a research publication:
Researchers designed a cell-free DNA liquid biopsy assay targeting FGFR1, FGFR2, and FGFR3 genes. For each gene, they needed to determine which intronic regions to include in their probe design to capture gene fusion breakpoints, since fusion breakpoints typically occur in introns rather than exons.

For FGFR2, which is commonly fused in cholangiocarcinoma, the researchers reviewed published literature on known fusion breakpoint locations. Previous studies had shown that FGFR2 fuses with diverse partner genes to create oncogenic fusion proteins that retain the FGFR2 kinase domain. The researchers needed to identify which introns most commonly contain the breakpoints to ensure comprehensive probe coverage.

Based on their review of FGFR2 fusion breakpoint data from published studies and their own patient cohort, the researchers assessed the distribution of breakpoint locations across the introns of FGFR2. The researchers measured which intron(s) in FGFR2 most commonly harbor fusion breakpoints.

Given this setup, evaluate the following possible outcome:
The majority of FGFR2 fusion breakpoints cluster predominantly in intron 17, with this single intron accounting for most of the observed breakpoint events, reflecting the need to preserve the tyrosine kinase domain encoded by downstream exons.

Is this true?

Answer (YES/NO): YES